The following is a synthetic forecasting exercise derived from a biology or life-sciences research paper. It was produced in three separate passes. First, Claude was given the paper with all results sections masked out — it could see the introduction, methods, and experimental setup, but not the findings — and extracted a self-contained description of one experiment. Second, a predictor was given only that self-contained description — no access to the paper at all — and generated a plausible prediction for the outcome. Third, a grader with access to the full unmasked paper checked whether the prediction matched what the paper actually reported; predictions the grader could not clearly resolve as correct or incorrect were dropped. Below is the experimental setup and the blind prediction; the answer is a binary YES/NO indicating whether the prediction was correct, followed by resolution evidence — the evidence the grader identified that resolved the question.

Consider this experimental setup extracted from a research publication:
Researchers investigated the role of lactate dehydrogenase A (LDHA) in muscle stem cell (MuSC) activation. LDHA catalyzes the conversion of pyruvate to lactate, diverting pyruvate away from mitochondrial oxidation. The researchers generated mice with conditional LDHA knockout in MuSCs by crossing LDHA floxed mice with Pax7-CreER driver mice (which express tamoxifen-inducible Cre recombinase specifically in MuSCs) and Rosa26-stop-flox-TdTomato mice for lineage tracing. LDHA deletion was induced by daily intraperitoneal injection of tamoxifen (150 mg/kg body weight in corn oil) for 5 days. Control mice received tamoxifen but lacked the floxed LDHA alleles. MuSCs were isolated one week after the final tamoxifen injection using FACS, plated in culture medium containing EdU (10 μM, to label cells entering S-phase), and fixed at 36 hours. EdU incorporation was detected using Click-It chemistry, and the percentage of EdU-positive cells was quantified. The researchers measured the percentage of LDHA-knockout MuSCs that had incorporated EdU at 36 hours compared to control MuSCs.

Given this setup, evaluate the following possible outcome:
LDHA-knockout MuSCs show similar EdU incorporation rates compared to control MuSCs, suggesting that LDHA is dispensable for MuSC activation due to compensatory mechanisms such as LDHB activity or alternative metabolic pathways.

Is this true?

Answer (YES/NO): NO